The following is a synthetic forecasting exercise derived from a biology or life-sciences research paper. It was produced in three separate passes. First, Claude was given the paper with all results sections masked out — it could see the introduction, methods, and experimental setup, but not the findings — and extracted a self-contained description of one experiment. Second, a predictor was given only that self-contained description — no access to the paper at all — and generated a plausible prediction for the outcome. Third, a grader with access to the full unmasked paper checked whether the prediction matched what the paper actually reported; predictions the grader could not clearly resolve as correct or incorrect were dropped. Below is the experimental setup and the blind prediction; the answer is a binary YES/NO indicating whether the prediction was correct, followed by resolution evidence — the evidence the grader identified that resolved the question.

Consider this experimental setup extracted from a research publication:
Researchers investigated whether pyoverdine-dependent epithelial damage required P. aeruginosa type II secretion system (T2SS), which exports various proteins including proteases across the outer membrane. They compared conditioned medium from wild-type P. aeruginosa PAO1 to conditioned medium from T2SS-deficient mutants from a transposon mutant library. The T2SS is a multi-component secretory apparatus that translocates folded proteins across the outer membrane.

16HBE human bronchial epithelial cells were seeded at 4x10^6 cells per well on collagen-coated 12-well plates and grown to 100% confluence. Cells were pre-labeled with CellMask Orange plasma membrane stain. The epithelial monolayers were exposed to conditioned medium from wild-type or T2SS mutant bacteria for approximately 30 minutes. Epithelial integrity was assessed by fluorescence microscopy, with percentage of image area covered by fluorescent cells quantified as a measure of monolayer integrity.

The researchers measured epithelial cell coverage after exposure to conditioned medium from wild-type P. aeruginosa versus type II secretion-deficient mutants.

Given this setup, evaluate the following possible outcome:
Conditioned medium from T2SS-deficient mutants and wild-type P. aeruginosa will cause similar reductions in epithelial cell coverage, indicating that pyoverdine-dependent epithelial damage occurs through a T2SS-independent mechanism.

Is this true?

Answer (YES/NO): NO